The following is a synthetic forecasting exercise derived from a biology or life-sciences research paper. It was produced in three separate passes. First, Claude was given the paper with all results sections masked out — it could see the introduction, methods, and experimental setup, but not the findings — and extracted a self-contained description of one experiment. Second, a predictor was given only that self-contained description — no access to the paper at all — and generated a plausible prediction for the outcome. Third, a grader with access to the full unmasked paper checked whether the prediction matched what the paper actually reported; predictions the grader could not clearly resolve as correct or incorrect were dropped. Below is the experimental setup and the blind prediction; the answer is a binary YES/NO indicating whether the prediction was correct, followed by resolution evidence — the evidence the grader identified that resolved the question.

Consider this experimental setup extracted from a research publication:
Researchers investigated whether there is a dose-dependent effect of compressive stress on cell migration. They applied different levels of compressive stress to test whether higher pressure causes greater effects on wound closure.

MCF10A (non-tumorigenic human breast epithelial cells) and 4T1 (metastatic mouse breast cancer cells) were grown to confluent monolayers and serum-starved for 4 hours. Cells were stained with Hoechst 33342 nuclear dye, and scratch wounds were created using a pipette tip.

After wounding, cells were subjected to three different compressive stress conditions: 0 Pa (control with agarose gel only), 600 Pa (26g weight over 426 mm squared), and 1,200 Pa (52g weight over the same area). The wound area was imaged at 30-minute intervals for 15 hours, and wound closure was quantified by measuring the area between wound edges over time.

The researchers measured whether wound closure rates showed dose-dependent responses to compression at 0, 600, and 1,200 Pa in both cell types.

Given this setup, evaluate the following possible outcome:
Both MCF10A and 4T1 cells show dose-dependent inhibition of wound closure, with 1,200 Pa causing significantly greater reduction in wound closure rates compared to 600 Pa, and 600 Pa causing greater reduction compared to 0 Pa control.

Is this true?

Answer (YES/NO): NO